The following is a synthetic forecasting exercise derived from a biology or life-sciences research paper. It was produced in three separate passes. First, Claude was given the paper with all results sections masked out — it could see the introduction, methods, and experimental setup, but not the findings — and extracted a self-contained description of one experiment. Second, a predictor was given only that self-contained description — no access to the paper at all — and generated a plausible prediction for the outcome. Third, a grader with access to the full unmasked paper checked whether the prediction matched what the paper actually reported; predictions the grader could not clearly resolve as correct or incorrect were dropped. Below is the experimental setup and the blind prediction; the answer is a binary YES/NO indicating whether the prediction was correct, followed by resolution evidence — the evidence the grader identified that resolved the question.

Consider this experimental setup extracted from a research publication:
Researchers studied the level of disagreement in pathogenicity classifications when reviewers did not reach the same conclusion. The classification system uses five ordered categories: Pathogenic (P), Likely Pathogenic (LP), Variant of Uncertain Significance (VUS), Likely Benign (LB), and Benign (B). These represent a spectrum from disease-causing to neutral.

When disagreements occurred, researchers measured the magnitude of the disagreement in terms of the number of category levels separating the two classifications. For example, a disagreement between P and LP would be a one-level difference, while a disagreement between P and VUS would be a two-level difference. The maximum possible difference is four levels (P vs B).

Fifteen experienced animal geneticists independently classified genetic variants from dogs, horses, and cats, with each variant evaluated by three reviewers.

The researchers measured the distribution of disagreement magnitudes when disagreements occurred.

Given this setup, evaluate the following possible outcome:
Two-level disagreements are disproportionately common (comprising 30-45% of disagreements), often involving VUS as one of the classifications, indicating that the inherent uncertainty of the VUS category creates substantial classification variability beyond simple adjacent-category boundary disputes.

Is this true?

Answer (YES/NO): NO